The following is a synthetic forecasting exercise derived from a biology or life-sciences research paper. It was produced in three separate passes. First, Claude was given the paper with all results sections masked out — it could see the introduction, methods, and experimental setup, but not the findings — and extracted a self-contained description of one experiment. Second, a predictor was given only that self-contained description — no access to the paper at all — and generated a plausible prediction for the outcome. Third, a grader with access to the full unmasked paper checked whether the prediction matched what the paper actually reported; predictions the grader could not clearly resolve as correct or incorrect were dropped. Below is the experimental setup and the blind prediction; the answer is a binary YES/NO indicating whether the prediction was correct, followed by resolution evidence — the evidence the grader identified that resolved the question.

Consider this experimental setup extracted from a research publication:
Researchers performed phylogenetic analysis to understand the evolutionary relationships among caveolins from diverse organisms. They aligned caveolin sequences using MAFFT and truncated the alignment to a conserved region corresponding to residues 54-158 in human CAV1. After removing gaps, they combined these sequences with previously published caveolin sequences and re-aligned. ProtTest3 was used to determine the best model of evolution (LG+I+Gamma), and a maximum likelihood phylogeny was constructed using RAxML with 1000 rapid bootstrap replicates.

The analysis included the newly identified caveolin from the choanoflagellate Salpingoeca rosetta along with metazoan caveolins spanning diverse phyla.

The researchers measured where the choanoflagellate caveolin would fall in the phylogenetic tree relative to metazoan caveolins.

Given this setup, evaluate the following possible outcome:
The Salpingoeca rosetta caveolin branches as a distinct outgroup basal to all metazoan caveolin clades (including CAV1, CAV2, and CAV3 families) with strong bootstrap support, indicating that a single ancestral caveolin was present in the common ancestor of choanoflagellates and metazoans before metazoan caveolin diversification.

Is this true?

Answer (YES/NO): NO